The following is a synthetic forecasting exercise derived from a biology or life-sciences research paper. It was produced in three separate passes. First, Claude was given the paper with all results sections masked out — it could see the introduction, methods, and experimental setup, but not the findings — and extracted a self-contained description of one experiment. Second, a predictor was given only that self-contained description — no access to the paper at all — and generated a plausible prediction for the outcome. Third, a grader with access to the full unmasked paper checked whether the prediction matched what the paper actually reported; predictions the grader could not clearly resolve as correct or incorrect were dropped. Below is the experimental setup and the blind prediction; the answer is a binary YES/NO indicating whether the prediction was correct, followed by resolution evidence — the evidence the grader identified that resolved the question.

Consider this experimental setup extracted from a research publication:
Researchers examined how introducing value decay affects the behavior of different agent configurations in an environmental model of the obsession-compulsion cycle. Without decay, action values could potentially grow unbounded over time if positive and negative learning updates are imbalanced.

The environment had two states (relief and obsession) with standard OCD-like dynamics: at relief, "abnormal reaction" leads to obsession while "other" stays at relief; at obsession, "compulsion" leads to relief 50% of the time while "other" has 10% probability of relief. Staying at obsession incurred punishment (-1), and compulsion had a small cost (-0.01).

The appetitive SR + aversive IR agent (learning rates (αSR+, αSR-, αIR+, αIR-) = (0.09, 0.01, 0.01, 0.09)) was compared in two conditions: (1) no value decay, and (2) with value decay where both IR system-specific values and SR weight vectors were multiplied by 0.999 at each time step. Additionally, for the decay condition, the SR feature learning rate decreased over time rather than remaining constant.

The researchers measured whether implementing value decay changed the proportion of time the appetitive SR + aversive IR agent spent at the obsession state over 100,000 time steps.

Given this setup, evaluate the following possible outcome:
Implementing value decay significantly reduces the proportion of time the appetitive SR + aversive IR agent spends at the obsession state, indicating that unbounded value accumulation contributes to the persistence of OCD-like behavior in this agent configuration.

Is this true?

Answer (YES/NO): NO